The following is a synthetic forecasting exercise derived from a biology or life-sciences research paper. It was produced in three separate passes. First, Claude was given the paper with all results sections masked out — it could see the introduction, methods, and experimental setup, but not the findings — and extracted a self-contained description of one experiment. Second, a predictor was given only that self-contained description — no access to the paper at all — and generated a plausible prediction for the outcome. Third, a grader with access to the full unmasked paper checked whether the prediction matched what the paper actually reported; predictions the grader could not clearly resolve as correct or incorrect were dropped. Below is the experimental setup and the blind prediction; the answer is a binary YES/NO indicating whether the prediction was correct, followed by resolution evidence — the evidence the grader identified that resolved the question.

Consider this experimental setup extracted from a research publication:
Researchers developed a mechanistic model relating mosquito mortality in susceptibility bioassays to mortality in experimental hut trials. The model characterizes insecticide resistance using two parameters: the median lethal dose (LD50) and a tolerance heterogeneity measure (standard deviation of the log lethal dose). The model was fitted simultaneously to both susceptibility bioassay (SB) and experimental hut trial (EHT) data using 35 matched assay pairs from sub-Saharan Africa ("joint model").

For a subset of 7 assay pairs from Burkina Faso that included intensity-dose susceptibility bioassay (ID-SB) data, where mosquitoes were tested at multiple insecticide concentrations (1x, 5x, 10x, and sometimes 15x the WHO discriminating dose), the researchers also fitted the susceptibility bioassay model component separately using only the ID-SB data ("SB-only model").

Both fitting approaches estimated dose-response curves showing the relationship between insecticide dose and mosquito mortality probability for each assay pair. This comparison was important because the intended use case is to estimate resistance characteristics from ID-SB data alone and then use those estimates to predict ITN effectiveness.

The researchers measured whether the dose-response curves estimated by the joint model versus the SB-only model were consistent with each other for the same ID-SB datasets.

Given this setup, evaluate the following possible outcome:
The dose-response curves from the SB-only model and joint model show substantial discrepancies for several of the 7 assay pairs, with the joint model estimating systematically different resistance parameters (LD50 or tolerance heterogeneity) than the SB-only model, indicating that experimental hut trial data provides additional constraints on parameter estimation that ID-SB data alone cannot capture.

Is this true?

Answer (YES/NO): NO